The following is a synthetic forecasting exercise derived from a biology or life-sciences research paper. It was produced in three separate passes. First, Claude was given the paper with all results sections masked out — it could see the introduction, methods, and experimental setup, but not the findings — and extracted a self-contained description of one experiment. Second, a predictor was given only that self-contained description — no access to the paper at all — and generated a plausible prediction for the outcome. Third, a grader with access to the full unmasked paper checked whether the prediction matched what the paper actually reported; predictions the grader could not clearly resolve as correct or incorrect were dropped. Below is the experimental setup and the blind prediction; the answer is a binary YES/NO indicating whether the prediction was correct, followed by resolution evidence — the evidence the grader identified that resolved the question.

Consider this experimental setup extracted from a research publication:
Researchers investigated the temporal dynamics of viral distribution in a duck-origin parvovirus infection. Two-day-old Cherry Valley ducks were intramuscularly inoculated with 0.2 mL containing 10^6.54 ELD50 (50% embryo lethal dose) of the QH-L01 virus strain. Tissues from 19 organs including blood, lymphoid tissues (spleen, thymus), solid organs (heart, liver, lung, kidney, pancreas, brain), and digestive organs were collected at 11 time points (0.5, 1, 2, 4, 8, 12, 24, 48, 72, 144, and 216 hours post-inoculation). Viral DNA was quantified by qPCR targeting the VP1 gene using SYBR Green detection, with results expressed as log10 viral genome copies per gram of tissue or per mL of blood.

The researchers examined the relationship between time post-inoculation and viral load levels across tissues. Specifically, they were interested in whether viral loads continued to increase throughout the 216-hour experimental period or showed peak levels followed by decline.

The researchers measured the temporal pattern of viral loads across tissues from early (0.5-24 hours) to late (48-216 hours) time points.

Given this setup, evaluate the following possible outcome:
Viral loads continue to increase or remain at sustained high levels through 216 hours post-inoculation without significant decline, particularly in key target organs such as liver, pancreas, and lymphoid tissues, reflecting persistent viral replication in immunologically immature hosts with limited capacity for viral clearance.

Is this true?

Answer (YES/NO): NO